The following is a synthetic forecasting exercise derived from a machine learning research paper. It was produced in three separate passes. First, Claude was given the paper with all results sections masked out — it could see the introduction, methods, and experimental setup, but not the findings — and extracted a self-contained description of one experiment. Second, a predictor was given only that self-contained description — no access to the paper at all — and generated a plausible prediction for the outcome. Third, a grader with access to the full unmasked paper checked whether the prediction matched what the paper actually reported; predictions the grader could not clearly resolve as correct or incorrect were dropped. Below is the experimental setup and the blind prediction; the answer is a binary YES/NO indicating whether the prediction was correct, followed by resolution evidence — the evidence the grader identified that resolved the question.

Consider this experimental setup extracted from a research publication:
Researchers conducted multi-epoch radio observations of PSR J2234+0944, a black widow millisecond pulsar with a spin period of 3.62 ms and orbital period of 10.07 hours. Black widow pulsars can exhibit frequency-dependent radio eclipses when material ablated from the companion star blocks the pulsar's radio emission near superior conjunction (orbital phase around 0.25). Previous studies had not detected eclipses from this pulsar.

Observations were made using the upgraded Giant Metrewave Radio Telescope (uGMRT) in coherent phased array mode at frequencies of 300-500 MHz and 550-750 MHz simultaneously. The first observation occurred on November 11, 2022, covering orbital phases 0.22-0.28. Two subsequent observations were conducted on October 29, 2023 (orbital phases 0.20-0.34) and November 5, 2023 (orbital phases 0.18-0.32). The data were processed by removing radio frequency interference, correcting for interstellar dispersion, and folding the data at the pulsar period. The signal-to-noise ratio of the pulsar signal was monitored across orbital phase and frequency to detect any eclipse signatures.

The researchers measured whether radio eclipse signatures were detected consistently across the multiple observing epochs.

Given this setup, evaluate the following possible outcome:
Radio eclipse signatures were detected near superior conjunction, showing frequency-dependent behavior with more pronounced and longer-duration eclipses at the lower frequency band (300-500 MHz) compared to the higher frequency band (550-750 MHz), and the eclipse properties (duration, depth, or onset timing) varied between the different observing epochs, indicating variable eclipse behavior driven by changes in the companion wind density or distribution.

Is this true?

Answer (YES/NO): NO